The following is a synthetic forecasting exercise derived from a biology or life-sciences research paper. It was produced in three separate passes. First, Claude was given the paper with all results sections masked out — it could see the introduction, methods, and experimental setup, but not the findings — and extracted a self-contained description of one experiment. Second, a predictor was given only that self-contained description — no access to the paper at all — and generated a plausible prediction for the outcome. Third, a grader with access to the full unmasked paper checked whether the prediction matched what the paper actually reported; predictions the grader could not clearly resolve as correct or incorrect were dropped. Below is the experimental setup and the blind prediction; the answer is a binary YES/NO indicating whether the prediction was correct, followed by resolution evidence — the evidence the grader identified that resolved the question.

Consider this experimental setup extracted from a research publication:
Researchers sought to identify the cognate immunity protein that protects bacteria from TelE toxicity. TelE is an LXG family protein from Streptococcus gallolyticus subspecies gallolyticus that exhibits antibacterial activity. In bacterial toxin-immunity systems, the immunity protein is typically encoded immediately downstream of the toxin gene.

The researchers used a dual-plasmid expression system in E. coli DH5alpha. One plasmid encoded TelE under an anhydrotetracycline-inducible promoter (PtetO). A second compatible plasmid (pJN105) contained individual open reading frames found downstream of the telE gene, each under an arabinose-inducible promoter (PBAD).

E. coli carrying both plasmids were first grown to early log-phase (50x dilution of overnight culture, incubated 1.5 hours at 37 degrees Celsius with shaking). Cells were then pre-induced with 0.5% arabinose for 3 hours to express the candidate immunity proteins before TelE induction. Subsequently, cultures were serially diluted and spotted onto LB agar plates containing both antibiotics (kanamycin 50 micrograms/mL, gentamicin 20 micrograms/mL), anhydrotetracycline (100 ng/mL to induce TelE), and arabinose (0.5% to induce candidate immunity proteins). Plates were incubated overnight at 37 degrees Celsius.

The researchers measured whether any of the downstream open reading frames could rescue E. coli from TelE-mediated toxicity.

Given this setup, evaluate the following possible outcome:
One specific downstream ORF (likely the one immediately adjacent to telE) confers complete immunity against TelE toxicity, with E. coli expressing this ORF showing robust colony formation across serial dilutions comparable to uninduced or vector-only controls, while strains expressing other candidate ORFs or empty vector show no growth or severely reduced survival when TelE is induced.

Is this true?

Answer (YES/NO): NO